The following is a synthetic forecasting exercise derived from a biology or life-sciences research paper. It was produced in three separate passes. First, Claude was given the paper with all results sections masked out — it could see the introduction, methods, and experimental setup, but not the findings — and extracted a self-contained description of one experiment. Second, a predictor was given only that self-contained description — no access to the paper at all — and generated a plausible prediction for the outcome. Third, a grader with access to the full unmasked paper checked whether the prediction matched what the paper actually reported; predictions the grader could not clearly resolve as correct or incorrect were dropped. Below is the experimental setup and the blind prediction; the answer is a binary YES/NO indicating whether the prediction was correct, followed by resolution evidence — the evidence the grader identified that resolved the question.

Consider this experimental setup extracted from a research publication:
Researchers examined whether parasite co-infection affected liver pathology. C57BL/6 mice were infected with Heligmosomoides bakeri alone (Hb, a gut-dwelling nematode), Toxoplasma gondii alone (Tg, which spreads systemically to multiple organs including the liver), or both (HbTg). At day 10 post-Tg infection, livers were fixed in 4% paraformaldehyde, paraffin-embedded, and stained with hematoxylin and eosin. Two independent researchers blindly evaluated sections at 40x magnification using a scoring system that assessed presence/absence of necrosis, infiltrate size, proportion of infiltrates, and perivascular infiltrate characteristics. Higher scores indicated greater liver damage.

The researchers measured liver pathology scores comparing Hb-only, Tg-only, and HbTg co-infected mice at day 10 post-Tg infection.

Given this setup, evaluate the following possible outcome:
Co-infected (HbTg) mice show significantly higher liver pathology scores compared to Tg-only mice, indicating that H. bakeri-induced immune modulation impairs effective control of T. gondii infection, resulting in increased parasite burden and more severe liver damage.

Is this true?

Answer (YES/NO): NO